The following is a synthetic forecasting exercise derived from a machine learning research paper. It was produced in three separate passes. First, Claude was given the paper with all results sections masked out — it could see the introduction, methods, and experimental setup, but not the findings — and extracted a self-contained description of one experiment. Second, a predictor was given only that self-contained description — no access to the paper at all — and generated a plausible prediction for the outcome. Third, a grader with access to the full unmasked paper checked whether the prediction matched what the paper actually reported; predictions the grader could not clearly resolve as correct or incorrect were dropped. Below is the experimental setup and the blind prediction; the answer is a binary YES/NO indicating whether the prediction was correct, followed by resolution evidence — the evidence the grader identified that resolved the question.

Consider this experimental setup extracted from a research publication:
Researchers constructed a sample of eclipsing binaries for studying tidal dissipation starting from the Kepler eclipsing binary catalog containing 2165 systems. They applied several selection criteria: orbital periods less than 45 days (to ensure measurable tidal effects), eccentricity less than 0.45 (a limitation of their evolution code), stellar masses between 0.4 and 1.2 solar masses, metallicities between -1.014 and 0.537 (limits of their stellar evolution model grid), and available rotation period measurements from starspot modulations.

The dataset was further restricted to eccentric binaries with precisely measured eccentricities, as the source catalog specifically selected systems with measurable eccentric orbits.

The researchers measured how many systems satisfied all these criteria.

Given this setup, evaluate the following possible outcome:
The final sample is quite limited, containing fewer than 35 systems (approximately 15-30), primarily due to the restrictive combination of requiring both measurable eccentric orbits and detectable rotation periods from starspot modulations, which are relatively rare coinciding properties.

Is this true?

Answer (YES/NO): NO